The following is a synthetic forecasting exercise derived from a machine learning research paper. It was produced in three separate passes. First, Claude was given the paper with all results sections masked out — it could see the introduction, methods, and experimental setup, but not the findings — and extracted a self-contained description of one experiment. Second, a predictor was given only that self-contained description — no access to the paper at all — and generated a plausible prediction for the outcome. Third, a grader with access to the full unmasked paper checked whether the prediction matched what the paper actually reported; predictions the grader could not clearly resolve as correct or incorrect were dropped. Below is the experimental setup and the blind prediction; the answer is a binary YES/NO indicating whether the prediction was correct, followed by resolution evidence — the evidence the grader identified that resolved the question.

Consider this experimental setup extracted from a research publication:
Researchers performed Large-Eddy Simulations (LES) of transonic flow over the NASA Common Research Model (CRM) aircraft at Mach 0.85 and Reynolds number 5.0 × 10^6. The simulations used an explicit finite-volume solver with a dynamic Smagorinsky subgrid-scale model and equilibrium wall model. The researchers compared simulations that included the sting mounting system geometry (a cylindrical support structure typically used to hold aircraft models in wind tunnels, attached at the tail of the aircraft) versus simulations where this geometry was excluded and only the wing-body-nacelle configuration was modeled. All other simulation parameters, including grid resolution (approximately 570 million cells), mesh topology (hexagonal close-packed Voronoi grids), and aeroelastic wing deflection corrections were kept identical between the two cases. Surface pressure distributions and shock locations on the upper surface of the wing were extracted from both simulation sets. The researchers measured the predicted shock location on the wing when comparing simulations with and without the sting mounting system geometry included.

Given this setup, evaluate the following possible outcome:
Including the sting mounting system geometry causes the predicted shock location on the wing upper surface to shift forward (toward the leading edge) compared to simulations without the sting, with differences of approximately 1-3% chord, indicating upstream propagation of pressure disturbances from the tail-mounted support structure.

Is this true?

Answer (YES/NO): YES